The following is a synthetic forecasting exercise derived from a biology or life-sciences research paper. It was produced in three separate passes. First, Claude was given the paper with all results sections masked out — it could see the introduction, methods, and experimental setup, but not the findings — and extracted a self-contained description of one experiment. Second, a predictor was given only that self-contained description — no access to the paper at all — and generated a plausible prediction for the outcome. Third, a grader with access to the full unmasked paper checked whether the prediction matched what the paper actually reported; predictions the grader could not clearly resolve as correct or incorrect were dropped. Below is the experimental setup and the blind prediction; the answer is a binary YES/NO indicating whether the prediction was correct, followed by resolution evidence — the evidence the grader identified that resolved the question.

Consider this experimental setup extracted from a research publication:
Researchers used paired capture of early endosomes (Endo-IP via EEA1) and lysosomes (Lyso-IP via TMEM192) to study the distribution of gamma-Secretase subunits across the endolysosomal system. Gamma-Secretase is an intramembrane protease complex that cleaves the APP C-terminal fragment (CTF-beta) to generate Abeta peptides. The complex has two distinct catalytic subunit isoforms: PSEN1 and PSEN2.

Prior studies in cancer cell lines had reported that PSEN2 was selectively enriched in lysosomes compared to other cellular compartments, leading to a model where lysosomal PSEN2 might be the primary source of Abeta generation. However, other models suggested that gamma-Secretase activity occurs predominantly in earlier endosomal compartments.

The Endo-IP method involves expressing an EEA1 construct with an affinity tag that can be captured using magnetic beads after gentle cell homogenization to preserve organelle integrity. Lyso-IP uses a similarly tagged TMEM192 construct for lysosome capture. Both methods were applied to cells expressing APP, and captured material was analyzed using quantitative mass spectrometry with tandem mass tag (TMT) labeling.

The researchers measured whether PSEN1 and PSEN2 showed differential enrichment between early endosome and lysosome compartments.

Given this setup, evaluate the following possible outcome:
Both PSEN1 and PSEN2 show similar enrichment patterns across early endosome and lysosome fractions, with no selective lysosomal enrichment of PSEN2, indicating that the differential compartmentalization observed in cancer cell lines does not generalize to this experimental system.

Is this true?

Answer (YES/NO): YES